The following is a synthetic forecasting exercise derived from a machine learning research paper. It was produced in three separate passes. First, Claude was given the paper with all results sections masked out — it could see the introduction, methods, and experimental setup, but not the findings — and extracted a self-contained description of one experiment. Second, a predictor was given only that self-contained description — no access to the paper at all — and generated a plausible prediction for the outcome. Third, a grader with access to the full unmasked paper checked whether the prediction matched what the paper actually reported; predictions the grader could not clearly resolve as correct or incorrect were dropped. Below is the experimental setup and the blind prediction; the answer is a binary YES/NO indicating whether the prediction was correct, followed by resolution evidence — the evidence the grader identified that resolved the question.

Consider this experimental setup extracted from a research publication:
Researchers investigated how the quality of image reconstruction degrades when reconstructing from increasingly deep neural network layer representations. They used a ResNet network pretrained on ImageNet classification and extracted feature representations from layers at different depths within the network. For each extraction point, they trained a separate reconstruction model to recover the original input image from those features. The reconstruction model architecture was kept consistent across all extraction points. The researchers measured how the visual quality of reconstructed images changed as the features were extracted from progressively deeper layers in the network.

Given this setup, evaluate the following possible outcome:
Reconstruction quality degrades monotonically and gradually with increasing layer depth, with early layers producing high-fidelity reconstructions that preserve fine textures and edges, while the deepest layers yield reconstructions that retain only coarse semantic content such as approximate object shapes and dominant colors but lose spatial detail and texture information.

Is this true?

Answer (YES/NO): YES